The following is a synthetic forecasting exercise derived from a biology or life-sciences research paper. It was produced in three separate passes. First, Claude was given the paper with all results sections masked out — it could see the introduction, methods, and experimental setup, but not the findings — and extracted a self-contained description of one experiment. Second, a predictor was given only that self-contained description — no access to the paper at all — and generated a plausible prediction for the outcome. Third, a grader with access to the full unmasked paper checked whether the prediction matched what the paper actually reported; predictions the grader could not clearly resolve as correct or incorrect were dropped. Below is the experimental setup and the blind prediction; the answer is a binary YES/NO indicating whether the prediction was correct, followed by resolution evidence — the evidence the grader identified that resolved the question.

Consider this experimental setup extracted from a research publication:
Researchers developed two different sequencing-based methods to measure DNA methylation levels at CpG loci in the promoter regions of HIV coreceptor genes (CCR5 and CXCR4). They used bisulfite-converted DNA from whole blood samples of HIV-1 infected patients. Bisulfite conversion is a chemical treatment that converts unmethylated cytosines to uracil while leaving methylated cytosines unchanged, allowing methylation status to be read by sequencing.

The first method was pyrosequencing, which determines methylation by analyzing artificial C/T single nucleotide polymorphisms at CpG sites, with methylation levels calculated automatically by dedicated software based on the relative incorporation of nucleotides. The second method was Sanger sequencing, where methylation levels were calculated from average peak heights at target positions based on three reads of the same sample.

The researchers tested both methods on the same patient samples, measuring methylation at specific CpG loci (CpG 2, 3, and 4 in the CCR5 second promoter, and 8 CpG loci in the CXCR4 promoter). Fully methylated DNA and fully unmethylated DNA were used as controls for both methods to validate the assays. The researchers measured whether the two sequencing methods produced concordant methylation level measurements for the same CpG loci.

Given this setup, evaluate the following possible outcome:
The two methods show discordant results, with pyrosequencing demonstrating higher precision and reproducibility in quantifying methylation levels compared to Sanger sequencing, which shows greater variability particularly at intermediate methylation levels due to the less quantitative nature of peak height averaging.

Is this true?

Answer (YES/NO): NO